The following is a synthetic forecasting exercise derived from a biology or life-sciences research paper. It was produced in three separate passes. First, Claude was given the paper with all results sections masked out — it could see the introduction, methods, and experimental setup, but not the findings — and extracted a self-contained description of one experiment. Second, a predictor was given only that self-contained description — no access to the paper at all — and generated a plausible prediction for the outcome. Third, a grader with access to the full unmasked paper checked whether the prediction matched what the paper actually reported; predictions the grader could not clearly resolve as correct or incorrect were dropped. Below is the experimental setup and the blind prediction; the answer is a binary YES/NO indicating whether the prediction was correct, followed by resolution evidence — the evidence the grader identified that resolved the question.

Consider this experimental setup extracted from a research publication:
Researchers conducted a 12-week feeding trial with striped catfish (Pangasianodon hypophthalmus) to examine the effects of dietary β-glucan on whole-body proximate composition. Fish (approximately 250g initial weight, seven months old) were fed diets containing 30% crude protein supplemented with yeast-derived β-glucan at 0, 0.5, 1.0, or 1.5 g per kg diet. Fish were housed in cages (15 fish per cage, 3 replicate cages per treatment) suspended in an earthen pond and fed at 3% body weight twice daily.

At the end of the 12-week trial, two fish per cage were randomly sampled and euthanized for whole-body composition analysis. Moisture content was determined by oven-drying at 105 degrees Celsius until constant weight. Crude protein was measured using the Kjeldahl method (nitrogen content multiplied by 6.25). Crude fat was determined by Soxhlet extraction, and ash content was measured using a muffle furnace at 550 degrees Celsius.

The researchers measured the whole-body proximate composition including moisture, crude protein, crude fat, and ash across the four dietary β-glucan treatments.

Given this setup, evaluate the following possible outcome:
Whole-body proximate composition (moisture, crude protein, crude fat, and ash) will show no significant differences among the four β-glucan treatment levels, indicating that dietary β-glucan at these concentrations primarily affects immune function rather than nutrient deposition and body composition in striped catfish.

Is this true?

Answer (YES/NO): NO